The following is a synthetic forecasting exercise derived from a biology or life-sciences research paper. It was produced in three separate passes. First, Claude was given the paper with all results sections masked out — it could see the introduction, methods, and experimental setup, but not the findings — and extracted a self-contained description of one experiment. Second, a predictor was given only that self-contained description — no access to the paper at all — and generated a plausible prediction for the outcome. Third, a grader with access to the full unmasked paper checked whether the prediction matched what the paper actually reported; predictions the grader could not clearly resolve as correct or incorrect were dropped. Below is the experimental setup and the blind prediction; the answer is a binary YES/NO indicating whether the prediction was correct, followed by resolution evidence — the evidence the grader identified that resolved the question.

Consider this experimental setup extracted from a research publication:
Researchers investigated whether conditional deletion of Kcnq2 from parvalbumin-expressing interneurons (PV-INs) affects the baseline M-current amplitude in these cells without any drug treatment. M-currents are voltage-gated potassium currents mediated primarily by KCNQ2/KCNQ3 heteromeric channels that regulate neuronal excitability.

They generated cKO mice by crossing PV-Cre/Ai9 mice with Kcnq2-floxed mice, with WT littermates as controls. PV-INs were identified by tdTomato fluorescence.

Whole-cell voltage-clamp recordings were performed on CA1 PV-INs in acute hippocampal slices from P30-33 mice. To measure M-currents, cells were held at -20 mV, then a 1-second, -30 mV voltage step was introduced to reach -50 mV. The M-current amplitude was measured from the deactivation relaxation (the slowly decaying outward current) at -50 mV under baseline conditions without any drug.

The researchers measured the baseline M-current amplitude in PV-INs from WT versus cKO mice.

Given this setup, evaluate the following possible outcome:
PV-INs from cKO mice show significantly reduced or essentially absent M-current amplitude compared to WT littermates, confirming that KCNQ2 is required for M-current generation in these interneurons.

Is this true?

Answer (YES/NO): YES